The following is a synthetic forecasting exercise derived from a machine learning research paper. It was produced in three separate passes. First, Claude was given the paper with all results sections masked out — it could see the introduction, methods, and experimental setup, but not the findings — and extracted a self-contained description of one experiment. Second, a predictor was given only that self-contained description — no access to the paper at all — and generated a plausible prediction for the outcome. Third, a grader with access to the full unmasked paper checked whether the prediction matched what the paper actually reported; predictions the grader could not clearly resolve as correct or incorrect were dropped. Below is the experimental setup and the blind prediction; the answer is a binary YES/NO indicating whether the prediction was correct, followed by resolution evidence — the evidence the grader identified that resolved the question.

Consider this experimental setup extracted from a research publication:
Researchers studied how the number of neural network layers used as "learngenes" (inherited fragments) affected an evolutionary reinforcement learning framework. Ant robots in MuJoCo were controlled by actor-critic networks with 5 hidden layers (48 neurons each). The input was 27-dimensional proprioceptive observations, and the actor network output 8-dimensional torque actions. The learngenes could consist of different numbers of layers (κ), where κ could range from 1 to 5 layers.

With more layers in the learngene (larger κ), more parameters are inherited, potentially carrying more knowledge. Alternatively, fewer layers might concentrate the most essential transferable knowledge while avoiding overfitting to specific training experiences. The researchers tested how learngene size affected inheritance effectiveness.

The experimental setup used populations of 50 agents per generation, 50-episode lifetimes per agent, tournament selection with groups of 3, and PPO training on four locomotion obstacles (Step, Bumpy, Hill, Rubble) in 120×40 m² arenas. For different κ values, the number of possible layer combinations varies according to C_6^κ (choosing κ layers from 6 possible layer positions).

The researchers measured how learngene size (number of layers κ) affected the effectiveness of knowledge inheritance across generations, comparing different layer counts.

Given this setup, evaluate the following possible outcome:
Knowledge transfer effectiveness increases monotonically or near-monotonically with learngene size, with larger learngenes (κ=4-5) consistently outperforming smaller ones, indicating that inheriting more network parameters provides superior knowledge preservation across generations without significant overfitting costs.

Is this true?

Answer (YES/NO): NO